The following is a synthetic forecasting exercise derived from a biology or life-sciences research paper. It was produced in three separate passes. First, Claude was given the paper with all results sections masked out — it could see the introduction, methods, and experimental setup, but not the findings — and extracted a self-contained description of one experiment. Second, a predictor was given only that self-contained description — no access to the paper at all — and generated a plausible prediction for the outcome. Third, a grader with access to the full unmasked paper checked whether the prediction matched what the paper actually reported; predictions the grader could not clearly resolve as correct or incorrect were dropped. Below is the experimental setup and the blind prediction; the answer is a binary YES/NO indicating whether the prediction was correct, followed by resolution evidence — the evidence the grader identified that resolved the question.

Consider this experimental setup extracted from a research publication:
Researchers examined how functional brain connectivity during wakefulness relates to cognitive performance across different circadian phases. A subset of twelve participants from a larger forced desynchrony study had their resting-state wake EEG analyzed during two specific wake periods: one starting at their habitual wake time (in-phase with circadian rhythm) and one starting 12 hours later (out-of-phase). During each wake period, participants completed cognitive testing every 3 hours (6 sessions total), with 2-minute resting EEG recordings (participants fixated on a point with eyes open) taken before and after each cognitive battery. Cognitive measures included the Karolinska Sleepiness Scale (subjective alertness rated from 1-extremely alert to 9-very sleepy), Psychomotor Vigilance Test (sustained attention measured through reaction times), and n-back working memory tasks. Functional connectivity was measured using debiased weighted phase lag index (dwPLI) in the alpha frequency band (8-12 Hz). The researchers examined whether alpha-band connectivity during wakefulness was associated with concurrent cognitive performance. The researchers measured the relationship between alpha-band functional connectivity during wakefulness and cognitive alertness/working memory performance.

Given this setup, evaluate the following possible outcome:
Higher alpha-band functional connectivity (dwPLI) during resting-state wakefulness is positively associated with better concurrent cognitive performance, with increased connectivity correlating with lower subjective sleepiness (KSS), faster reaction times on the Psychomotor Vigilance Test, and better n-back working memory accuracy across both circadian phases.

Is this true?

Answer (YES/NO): NO